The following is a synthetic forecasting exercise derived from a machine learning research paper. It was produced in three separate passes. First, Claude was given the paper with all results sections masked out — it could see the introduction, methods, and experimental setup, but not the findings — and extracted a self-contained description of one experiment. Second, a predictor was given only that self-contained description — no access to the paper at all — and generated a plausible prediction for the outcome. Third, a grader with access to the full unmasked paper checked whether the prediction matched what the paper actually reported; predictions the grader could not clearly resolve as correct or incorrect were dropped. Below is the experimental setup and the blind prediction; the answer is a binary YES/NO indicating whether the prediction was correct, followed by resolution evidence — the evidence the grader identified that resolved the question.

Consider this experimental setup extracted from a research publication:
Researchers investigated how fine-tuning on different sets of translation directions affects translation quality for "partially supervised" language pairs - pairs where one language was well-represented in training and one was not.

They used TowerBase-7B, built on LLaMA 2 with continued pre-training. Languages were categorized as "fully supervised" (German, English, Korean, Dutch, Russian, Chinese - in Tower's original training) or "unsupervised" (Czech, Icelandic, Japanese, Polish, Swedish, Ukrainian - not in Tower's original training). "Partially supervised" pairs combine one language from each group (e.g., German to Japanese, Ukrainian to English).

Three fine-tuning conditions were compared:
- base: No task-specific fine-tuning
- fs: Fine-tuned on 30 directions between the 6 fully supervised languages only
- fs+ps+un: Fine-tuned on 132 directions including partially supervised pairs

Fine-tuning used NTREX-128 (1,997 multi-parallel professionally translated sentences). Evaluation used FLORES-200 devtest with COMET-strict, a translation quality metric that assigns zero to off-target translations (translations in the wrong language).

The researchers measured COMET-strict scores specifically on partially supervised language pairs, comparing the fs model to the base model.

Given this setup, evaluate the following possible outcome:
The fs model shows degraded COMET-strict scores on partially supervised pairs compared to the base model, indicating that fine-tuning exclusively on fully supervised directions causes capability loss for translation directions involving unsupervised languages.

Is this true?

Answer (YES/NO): NO